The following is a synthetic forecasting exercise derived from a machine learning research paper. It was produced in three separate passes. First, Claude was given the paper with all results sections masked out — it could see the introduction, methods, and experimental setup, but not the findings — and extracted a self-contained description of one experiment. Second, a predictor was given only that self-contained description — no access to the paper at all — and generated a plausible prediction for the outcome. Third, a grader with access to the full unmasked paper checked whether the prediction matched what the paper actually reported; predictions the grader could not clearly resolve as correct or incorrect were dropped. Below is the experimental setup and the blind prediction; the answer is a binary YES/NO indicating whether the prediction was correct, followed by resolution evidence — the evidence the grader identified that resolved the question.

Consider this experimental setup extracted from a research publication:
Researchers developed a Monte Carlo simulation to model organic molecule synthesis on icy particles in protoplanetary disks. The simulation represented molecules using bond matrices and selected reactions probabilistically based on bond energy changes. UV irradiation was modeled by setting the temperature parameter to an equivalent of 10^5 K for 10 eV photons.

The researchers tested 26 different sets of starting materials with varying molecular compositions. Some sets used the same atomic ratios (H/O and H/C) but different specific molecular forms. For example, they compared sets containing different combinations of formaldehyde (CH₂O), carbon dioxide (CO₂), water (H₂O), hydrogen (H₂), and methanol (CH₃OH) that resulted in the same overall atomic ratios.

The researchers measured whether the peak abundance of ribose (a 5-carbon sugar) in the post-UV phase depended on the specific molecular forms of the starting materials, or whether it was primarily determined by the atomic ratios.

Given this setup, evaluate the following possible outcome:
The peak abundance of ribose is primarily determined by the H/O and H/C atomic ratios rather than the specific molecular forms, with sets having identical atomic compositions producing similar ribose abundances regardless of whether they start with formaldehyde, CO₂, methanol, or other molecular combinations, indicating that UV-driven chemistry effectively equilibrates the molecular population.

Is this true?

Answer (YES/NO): YES